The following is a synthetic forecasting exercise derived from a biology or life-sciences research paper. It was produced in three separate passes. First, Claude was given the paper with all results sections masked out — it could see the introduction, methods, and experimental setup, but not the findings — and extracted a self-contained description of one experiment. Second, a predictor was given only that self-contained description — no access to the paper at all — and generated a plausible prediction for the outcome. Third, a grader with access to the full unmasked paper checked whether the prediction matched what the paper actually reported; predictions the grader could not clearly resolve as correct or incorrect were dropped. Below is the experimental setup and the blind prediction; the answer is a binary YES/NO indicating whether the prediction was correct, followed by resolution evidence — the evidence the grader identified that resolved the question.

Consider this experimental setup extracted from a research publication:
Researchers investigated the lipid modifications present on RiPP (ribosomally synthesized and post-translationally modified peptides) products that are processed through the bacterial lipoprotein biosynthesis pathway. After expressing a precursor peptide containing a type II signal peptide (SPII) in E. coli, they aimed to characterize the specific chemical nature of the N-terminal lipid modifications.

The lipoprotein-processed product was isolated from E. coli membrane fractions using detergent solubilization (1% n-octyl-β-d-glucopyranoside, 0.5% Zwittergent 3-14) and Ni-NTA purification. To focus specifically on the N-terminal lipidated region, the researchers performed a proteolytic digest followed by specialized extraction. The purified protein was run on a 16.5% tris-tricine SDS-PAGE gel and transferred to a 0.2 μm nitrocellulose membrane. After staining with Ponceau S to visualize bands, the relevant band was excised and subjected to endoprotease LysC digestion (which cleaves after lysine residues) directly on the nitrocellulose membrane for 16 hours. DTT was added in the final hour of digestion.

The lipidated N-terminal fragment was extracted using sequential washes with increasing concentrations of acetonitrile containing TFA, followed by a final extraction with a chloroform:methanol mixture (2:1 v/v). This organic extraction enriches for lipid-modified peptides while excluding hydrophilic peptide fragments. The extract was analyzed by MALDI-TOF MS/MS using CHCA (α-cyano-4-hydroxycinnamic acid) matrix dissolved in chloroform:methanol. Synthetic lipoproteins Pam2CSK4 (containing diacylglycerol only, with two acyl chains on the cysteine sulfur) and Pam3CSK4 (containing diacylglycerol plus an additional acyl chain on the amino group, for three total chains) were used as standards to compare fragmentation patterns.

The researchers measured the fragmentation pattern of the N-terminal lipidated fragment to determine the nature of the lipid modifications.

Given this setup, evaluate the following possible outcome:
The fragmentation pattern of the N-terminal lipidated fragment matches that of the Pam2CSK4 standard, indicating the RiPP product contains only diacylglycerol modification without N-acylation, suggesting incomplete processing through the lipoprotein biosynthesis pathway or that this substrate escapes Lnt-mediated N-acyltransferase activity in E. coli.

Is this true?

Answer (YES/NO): NO